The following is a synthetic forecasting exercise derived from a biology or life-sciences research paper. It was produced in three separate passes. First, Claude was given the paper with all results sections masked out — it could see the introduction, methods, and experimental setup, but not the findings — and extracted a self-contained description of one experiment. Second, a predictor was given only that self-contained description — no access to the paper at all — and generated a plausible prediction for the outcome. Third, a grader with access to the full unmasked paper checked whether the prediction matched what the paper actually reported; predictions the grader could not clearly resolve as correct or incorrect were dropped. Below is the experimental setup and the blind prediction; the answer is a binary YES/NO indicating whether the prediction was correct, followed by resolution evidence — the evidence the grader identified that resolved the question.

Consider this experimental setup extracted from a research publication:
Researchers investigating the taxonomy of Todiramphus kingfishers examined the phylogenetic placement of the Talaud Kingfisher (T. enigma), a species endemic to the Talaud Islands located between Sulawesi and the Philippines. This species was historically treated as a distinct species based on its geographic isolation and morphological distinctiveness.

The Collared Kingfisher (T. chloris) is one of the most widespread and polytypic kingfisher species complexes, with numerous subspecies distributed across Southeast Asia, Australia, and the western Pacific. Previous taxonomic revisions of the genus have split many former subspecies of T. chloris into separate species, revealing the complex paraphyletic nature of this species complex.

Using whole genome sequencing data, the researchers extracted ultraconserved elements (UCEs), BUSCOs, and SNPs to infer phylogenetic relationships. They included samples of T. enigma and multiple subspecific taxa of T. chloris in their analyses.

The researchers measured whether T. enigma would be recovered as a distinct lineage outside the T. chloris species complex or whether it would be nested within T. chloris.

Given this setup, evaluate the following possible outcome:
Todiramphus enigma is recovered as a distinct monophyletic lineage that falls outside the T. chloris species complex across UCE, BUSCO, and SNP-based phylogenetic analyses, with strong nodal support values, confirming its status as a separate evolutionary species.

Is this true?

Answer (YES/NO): NO